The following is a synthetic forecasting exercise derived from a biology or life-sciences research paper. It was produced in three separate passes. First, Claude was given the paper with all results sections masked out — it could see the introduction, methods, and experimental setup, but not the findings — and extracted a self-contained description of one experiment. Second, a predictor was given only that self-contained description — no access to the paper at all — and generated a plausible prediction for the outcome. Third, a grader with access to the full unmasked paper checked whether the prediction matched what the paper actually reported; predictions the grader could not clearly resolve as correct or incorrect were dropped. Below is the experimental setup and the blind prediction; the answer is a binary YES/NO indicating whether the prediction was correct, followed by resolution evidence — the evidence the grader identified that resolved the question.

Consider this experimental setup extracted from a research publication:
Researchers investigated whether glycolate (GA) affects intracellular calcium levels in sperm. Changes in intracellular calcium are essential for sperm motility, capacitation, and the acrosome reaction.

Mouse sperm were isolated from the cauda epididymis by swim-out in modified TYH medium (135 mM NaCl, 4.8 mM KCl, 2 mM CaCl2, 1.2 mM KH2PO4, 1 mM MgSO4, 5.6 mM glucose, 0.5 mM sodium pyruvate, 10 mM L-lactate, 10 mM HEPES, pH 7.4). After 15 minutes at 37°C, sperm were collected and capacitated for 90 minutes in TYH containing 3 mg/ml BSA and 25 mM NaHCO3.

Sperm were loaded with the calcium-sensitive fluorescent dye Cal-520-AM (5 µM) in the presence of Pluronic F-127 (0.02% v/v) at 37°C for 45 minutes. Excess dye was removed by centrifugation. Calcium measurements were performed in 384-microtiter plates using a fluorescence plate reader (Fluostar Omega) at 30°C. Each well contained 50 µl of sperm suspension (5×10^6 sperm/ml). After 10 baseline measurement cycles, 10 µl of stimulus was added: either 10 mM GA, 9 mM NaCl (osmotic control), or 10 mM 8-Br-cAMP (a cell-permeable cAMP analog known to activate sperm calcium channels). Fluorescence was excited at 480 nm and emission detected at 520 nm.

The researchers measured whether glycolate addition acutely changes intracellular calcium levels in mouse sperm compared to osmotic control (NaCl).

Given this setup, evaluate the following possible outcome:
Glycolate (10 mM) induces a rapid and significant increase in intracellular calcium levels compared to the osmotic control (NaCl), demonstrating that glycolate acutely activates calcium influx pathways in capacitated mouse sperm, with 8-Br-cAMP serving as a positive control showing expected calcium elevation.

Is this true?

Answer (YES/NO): NO